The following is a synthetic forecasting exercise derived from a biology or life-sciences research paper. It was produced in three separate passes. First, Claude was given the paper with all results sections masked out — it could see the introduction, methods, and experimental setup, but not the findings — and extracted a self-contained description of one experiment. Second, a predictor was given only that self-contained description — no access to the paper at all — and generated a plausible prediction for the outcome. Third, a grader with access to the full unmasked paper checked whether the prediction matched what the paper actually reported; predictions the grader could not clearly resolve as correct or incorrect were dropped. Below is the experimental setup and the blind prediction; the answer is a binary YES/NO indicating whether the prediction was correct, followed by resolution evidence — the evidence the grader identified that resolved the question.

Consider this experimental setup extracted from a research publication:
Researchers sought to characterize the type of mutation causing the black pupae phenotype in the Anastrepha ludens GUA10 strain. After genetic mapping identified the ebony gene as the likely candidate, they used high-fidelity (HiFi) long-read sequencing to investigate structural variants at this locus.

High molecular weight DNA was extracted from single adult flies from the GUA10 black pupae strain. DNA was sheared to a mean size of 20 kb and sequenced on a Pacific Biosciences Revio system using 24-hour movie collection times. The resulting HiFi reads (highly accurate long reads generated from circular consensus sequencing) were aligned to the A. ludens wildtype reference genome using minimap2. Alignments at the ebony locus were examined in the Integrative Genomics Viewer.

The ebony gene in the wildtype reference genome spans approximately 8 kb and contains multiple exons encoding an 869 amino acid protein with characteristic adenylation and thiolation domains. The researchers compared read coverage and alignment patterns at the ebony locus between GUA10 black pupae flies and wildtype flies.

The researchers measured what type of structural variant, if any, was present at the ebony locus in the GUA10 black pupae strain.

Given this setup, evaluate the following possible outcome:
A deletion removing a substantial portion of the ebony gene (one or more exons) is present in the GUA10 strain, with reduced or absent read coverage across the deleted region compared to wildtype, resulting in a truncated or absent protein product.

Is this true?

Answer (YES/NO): YES